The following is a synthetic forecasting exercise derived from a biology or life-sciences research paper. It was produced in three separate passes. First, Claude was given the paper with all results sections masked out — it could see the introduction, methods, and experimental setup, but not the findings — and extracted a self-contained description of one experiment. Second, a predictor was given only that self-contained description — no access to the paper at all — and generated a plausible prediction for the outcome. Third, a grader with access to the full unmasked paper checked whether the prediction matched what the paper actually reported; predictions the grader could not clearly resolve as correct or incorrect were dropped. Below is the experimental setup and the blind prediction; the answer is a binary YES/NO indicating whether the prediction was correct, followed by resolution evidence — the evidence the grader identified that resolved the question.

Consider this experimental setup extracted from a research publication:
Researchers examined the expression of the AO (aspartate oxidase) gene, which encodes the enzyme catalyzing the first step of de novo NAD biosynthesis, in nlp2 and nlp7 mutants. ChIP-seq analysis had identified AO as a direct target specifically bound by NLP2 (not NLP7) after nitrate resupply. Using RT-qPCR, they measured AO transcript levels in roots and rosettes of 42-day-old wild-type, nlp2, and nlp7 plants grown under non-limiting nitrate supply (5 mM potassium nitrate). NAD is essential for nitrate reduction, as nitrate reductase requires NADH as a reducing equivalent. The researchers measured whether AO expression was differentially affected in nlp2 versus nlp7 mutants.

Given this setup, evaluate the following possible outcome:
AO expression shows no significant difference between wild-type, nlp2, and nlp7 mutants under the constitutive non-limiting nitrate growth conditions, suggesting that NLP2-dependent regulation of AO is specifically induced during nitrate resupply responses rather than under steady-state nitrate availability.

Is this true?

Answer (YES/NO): NO